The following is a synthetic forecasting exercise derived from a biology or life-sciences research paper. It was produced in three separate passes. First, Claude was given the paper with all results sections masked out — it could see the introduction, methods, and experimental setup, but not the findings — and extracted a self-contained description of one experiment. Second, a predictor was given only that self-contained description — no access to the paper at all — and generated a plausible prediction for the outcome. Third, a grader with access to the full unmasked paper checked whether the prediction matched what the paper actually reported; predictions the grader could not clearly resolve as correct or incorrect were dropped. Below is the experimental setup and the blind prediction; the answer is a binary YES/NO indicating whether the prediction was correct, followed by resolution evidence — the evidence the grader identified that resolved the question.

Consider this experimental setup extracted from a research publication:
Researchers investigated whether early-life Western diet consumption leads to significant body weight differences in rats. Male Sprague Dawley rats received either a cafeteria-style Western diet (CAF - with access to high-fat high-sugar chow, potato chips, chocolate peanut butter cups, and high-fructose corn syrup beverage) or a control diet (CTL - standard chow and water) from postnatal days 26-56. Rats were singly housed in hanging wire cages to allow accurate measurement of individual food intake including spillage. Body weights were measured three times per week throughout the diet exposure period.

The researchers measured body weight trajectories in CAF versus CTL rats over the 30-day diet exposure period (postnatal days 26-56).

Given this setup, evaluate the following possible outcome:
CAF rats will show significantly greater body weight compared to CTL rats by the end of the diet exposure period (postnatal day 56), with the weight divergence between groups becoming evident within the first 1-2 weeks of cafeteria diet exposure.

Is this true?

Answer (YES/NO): NO